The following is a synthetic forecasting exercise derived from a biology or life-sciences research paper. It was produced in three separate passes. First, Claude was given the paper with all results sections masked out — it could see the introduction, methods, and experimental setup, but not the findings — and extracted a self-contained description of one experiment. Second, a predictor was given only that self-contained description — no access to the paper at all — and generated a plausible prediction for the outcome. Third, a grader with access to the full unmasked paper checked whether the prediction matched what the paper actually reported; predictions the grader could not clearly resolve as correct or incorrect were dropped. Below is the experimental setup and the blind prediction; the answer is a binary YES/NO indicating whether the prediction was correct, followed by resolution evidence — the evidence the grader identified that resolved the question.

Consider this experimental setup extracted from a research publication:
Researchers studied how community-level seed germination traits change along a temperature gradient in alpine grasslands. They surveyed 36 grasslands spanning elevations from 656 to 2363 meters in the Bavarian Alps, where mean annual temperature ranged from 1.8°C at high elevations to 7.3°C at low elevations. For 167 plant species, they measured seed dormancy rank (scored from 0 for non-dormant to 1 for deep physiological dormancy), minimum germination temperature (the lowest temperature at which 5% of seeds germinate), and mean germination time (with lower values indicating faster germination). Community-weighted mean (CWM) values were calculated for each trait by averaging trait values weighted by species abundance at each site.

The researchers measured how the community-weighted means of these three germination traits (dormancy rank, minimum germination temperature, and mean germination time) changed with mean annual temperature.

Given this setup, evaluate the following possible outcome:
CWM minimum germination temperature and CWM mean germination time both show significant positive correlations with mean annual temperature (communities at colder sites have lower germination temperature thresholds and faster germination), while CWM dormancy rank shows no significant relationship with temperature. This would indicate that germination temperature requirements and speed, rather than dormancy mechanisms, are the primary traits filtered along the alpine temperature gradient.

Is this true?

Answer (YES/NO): NO